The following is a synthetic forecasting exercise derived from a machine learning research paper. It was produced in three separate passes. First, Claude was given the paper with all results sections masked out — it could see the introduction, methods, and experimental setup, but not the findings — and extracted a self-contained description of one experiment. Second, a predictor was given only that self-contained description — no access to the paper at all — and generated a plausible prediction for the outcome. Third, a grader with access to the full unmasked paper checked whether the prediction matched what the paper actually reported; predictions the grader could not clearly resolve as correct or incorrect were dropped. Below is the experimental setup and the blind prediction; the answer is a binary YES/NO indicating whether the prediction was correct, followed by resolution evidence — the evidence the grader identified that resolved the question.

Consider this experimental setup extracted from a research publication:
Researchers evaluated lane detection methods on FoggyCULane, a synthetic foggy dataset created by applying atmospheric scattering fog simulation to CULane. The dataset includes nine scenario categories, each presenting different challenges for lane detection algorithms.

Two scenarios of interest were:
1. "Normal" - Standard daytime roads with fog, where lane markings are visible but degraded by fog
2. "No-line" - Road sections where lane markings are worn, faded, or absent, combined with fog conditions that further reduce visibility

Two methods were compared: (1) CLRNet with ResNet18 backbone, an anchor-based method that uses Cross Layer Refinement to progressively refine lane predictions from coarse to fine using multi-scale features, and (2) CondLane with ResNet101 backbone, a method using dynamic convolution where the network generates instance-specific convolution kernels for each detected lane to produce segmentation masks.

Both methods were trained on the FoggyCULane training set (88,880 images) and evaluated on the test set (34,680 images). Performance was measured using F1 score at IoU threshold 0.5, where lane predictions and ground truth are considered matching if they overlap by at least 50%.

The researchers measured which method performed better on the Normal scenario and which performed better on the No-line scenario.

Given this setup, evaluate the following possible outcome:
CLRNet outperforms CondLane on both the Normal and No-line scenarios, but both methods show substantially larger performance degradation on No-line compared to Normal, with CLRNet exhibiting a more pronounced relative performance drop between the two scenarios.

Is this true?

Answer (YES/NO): NO